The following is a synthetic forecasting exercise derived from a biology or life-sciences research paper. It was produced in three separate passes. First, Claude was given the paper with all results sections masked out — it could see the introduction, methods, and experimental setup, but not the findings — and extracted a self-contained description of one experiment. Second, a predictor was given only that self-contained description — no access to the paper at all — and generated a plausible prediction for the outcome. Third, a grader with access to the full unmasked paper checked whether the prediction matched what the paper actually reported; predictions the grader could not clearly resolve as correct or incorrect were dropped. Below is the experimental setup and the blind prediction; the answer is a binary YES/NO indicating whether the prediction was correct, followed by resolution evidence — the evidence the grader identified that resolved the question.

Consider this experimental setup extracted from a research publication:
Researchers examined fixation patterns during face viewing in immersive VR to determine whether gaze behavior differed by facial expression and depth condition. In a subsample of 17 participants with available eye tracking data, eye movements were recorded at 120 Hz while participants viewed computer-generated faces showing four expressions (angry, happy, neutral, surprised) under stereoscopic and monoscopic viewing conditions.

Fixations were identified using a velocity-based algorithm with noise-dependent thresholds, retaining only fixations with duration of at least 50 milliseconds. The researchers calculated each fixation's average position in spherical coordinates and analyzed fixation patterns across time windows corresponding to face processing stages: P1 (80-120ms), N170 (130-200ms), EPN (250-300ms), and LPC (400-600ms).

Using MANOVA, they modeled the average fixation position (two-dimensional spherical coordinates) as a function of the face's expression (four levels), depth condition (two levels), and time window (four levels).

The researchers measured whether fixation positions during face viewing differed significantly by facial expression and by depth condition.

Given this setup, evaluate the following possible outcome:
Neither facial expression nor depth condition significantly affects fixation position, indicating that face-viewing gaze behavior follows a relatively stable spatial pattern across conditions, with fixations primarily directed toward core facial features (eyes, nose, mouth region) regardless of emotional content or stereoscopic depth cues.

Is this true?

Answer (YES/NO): YES